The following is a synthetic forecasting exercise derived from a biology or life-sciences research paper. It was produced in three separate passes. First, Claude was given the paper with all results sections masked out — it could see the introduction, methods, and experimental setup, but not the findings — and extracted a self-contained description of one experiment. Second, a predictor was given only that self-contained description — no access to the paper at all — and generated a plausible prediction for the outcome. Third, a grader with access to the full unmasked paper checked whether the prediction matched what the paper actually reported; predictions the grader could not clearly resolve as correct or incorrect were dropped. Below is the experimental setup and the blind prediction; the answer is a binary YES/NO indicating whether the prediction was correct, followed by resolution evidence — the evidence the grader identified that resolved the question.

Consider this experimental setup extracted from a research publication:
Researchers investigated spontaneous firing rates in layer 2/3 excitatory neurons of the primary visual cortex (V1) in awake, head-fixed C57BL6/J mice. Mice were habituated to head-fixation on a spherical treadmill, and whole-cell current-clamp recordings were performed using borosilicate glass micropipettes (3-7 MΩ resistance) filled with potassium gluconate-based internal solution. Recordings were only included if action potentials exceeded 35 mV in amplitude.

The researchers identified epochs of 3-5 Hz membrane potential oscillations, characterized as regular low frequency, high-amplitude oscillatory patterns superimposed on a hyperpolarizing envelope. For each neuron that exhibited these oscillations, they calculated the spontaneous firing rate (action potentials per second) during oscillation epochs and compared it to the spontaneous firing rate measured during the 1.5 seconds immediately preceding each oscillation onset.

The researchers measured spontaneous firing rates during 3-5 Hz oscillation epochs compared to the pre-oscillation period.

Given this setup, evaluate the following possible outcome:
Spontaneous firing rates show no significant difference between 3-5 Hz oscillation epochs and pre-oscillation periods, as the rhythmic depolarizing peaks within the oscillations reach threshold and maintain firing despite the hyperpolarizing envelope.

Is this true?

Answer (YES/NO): NO